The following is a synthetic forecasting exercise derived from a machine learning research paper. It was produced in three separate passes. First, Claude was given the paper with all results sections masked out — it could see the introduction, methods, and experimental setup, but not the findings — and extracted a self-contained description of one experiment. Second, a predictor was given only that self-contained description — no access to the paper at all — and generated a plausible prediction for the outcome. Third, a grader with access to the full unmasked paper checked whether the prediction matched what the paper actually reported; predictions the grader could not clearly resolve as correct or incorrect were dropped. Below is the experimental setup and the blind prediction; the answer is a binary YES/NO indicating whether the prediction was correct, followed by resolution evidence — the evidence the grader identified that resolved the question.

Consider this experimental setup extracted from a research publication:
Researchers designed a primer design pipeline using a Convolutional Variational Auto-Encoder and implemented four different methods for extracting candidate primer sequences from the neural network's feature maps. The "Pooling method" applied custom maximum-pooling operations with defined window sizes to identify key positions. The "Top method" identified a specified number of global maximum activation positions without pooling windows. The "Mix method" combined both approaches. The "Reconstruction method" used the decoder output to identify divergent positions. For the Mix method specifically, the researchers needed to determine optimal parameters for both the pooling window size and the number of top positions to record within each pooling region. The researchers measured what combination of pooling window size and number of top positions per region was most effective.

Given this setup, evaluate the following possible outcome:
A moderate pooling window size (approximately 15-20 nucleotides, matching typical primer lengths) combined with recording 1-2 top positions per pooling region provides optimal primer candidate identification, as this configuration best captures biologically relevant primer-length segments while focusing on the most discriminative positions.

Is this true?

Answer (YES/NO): NO